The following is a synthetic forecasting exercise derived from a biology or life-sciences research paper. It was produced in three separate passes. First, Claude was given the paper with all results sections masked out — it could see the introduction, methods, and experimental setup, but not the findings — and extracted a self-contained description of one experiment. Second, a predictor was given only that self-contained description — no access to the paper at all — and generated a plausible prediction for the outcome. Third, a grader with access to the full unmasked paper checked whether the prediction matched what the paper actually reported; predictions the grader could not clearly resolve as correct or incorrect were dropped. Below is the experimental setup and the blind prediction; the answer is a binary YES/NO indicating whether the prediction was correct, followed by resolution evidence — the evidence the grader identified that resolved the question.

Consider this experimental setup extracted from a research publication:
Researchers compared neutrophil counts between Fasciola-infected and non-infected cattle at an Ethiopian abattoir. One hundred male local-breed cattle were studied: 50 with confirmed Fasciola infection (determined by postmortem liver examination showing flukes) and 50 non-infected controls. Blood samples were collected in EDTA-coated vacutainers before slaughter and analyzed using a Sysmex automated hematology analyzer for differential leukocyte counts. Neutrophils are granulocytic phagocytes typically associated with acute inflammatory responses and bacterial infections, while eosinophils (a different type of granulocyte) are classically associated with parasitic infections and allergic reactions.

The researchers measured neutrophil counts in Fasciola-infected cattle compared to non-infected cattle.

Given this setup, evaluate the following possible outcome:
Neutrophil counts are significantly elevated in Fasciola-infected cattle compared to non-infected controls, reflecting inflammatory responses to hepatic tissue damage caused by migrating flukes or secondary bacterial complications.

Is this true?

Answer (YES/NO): YES